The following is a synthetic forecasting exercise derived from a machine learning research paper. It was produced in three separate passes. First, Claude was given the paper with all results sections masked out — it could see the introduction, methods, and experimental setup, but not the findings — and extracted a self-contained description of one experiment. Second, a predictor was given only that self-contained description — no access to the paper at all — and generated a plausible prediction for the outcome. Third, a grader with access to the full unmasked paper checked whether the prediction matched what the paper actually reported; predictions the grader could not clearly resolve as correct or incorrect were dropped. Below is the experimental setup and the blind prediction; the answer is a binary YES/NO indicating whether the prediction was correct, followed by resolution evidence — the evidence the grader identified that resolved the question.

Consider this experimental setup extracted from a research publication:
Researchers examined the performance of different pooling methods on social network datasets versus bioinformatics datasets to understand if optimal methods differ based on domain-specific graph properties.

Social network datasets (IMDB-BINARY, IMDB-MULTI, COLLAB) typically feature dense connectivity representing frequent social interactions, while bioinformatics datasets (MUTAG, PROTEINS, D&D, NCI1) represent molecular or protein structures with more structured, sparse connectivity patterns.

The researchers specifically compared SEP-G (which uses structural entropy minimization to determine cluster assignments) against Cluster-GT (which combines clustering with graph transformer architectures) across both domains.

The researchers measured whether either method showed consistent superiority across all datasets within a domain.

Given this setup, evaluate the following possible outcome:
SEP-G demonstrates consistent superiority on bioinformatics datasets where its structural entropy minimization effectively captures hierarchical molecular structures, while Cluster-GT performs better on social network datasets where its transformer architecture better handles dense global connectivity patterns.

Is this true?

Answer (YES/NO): NO